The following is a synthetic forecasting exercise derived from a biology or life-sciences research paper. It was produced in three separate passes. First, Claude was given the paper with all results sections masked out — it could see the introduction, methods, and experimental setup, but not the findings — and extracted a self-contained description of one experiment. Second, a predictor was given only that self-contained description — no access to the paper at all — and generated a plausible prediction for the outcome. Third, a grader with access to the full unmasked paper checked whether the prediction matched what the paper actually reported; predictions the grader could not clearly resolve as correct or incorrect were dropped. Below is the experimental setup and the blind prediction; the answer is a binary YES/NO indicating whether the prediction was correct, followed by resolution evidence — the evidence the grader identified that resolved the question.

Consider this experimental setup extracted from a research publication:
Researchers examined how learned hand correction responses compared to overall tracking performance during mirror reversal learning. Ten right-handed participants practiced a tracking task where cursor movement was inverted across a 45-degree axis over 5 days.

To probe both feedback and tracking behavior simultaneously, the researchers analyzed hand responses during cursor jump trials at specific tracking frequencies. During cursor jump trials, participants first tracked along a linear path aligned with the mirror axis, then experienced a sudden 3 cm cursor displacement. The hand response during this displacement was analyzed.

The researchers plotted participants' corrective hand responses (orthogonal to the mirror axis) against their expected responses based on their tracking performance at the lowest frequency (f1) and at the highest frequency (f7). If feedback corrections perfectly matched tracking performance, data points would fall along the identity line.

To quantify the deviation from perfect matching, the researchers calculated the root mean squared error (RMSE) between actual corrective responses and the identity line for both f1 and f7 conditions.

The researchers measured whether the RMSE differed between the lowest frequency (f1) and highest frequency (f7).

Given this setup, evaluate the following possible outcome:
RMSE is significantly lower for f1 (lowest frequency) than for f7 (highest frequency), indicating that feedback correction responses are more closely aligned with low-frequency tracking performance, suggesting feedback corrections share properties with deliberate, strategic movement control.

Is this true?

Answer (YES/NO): YES